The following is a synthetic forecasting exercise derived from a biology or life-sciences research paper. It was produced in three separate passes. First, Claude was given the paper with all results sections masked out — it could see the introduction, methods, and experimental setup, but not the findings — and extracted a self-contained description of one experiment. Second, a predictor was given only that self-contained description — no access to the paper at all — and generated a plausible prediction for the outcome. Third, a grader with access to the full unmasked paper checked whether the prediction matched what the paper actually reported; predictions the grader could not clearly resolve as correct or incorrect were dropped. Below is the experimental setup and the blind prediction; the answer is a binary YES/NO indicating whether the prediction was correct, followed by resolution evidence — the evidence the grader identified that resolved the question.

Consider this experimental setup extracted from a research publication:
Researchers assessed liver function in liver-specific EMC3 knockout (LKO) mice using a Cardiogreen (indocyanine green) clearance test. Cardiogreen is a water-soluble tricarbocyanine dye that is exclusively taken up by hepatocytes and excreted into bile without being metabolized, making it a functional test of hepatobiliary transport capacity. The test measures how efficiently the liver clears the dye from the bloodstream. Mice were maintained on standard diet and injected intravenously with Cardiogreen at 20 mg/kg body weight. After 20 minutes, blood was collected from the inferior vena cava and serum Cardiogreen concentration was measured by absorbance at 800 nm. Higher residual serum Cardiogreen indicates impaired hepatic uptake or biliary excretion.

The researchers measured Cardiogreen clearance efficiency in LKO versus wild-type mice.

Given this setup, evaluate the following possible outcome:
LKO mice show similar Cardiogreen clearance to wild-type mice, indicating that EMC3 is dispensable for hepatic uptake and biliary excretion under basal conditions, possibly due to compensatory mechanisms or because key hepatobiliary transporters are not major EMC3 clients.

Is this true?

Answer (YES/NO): NO